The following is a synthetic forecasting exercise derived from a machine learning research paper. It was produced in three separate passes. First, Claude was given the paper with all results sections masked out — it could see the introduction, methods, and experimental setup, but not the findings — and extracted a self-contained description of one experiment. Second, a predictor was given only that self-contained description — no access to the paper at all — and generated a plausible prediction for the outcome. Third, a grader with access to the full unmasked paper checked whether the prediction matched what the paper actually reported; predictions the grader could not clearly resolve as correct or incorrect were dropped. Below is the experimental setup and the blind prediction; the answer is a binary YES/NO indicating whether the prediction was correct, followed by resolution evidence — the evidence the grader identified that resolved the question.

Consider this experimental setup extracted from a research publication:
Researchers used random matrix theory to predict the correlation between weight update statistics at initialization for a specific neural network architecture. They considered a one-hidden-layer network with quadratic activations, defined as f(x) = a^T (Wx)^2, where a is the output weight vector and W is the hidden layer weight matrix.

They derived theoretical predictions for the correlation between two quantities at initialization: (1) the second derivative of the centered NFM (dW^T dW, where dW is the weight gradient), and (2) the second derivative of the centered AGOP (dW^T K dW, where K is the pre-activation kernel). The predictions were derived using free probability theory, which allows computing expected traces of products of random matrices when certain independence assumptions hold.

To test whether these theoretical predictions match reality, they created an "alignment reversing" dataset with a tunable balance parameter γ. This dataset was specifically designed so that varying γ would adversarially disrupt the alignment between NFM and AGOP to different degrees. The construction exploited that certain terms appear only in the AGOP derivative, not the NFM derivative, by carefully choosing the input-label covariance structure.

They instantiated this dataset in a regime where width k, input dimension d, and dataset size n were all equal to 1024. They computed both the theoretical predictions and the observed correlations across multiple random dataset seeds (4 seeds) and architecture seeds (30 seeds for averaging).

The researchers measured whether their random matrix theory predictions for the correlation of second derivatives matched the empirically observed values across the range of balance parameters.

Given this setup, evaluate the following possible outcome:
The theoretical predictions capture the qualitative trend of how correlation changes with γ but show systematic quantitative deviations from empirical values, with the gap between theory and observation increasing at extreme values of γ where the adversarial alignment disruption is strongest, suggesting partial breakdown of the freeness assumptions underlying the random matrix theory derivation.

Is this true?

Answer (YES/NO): NO